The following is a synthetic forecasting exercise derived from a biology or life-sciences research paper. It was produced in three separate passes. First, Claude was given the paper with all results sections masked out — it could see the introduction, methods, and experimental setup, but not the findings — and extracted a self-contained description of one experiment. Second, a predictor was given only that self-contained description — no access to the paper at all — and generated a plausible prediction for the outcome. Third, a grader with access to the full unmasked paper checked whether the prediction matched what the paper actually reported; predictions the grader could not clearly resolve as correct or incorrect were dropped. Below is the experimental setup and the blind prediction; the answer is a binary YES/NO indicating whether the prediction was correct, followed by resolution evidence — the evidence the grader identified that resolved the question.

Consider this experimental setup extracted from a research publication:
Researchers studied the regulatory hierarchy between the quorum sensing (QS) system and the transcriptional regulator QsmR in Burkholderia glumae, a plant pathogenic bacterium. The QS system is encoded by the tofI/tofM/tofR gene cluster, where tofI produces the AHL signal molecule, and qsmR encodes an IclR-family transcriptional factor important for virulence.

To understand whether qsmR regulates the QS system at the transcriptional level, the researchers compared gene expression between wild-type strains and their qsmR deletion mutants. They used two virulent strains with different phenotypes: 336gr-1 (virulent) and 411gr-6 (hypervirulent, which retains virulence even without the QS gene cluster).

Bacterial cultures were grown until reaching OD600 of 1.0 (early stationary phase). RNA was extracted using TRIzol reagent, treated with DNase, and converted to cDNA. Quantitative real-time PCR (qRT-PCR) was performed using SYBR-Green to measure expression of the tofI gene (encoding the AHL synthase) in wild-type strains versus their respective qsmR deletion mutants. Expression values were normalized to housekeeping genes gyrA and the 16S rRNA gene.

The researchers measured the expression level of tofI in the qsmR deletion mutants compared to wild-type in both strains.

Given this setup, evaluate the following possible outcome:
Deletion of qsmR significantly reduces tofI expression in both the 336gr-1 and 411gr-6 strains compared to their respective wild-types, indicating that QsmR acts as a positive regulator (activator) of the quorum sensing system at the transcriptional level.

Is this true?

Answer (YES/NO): NO